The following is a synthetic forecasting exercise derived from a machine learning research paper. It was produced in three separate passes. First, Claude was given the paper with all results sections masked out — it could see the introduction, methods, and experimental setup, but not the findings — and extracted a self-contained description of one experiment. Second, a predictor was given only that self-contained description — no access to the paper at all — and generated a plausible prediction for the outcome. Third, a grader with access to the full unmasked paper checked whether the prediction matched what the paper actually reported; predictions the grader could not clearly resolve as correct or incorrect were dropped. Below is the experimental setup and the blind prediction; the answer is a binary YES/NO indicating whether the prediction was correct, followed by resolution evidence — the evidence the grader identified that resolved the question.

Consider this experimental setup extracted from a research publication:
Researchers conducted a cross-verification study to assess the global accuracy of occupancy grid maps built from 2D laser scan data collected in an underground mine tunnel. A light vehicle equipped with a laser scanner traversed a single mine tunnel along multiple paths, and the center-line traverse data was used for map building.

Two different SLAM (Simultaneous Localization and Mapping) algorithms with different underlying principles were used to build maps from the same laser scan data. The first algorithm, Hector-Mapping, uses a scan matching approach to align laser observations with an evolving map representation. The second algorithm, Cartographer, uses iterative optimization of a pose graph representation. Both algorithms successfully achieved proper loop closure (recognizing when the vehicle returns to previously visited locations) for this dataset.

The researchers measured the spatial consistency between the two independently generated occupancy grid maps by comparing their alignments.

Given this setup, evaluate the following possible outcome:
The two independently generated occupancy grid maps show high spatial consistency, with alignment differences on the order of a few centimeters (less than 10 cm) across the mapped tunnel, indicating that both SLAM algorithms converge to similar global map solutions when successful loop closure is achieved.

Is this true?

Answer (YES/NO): NO